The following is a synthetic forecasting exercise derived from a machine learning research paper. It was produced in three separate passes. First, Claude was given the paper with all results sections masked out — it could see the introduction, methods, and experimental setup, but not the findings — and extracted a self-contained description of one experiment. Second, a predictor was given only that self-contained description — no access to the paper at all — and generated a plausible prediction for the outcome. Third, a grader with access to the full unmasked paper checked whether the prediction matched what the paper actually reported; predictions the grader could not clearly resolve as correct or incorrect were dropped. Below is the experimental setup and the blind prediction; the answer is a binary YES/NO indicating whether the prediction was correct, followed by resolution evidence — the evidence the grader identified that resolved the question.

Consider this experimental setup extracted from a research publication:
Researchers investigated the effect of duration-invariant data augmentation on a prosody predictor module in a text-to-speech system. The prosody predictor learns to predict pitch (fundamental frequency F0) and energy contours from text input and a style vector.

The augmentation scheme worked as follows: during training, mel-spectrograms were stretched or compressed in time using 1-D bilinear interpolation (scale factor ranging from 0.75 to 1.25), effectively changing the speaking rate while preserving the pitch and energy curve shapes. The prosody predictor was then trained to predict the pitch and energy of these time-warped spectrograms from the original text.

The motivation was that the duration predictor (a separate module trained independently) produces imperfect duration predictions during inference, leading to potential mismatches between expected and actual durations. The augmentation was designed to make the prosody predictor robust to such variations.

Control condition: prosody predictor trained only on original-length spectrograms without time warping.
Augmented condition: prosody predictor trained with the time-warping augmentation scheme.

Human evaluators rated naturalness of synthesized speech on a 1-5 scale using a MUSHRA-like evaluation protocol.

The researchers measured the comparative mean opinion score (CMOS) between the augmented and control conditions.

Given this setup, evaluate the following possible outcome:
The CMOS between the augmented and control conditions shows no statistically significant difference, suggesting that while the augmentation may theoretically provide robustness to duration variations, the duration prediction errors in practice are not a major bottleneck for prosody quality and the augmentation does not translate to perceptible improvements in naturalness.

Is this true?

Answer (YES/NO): NO